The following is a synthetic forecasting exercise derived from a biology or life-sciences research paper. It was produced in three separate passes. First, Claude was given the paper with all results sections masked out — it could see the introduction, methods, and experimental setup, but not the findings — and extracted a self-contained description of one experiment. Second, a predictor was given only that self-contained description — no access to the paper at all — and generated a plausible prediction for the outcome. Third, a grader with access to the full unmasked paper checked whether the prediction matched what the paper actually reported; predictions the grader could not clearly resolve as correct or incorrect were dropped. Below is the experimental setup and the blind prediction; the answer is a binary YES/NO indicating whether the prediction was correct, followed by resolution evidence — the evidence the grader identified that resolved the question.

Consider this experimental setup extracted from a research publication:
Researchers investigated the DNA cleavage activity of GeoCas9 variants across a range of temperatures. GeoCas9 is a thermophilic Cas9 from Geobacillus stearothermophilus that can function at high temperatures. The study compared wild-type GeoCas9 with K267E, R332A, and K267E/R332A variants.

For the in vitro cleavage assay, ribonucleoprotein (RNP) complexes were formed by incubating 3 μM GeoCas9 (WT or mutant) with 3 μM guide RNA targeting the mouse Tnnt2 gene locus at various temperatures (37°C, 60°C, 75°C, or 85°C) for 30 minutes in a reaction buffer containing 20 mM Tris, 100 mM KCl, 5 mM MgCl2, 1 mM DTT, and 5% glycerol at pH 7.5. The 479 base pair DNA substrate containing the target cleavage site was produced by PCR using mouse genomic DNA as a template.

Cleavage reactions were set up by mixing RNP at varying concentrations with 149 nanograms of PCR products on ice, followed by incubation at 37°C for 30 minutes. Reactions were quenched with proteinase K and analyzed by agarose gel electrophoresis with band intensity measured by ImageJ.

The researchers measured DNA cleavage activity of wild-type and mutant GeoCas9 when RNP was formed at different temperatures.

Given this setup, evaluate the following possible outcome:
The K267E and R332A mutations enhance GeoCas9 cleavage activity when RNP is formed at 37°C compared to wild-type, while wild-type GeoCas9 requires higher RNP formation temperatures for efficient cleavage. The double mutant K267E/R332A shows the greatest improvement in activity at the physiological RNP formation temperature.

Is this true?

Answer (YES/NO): NO